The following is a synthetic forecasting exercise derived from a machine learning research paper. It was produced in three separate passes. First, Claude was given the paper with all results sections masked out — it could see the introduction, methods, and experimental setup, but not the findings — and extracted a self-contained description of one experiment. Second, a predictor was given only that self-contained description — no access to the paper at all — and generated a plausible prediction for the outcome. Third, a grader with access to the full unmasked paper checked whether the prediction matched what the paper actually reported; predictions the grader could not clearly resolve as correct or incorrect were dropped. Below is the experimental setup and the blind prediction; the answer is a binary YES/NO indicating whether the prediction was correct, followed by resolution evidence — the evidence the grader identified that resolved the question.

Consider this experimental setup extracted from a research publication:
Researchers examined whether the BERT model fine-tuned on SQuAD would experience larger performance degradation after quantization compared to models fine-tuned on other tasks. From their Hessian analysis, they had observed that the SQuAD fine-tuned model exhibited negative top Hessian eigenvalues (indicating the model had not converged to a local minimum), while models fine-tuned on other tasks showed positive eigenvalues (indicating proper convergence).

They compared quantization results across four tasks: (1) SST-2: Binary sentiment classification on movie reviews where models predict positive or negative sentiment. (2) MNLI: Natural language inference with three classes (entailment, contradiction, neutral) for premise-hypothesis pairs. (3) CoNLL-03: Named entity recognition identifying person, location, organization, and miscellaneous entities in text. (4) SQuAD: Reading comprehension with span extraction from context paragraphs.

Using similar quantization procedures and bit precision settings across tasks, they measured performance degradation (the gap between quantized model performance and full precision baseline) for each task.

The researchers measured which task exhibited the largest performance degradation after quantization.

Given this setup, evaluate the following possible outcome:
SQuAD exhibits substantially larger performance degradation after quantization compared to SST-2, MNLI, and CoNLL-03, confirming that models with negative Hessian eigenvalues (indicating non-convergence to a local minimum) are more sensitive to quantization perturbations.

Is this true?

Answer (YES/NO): YES